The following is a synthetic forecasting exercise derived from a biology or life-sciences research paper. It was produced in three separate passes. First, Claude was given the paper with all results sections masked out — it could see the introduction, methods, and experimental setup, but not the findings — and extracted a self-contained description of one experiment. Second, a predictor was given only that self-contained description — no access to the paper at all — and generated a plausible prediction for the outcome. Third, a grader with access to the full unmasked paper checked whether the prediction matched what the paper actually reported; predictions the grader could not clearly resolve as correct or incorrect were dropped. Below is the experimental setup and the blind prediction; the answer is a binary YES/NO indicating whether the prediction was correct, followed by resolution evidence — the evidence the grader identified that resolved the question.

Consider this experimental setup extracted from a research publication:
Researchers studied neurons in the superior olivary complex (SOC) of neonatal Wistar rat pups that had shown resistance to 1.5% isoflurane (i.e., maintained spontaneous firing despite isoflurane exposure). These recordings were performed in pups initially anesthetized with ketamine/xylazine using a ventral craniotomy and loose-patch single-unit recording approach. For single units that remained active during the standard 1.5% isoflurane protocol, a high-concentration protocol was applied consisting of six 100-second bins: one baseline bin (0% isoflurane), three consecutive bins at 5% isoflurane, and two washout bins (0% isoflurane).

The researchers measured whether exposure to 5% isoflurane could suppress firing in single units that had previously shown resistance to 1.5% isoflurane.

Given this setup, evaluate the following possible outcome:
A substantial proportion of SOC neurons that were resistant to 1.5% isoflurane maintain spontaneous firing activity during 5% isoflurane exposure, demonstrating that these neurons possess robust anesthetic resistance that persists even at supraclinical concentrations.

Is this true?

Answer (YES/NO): YES